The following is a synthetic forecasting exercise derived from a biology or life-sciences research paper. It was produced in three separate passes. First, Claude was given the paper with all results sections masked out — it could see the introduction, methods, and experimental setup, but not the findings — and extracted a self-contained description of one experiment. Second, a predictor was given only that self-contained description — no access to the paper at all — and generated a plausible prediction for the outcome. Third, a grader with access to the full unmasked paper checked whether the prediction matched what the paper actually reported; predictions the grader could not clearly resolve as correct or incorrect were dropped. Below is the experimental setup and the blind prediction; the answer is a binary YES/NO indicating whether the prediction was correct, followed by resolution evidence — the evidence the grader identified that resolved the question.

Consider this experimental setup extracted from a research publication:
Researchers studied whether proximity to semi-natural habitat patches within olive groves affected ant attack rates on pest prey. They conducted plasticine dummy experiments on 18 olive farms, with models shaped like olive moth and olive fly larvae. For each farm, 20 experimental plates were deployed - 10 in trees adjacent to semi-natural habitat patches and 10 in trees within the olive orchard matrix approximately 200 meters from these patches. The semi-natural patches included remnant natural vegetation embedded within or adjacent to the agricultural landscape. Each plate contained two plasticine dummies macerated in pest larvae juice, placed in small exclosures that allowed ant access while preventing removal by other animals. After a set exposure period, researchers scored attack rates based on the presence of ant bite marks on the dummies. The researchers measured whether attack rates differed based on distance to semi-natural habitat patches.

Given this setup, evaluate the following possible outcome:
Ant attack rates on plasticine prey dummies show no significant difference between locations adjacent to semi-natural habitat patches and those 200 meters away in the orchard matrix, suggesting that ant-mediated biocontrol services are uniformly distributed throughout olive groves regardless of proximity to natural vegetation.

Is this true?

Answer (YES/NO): YES